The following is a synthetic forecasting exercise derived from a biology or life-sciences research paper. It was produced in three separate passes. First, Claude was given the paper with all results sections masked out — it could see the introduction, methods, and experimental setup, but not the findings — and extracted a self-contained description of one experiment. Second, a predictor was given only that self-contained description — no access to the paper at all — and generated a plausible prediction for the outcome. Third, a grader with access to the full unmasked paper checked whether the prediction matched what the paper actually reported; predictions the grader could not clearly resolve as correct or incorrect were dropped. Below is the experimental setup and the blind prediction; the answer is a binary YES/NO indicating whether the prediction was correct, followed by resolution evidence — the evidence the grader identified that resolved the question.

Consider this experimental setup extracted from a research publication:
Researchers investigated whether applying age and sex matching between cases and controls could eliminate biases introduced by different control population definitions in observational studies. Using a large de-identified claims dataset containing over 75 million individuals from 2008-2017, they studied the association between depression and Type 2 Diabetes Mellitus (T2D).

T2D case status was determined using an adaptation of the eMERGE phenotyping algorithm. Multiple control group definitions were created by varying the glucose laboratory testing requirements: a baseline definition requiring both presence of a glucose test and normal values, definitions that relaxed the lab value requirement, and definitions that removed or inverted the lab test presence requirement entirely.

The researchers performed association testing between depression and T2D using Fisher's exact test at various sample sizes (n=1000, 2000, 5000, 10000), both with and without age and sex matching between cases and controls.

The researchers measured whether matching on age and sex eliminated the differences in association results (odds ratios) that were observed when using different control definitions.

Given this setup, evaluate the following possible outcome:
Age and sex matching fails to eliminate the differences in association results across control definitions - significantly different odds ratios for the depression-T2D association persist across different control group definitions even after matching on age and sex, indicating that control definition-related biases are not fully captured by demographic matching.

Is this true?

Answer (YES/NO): YES